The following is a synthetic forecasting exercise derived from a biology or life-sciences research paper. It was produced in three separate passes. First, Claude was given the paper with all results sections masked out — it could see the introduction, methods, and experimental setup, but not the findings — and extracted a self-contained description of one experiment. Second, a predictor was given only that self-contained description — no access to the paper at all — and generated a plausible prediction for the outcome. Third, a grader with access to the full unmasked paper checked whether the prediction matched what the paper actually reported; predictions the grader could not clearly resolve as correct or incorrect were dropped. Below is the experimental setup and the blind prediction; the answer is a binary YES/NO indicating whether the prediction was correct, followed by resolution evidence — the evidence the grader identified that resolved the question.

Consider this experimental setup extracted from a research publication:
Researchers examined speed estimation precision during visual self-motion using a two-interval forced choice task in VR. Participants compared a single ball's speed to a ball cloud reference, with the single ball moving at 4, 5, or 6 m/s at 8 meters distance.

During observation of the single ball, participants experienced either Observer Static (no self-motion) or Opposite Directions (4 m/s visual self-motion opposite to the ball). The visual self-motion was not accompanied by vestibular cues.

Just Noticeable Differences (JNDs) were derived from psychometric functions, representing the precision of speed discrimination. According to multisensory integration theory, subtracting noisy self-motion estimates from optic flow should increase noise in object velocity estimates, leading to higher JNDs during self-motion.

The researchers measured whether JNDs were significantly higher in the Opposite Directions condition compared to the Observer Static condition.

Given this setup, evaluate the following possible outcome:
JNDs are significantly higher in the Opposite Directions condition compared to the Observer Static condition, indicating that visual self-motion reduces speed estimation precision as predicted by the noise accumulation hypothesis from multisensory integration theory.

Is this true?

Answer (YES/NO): YES